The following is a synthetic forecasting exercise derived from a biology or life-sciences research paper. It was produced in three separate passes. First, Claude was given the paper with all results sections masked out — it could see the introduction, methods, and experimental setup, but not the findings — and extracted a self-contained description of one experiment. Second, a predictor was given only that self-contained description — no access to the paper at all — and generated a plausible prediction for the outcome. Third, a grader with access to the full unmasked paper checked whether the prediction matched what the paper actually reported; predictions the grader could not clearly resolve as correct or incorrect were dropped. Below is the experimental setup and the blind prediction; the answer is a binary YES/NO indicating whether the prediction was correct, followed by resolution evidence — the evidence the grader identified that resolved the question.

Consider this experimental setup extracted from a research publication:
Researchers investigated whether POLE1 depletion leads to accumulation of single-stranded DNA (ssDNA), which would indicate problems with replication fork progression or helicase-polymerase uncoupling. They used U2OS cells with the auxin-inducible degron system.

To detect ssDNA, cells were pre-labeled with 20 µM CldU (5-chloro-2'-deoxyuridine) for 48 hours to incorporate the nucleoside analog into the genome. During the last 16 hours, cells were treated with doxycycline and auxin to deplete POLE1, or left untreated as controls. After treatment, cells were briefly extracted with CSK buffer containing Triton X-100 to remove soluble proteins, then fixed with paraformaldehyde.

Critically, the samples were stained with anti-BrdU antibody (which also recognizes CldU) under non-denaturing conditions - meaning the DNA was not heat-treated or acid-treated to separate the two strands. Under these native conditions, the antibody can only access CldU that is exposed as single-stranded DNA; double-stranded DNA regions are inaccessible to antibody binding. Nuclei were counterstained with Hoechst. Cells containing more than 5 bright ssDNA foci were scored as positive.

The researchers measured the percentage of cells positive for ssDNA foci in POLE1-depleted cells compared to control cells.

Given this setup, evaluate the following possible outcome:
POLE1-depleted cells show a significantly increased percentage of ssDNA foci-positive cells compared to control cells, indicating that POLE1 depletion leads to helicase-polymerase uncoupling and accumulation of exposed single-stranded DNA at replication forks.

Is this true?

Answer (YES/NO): YES